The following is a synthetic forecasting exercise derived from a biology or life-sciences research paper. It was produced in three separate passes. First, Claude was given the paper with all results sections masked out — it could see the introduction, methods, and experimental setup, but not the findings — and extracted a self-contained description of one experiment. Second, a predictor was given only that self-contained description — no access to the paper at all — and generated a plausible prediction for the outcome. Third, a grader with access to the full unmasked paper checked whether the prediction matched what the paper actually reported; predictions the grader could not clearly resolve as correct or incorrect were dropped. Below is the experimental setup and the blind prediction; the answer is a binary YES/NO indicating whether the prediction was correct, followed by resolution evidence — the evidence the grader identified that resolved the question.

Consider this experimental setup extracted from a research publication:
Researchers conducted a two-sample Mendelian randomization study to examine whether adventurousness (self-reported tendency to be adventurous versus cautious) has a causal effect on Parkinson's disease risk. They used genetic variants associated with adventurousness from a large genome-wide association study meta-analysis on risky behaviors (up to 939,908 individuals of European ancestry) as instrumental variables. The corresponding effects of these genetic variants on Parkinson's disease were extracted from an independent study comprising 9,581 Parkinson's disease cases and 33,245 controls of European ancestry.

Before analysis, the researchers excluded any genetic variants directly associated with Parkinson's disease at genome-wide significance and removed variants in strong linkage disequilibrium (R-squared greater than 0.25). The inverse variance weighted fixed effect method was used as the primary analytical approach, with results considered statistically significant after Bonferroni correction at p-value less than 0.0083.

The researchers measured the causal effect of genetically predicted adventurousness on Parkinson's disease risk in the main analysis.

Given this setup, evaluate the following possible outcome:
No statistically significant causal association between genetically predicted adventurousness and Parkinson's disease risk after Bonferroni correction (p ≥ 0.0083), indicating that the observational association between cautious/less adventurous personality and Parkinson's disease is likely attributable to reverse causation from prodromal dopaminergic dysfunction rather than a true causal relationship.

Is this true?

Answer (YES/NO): YES